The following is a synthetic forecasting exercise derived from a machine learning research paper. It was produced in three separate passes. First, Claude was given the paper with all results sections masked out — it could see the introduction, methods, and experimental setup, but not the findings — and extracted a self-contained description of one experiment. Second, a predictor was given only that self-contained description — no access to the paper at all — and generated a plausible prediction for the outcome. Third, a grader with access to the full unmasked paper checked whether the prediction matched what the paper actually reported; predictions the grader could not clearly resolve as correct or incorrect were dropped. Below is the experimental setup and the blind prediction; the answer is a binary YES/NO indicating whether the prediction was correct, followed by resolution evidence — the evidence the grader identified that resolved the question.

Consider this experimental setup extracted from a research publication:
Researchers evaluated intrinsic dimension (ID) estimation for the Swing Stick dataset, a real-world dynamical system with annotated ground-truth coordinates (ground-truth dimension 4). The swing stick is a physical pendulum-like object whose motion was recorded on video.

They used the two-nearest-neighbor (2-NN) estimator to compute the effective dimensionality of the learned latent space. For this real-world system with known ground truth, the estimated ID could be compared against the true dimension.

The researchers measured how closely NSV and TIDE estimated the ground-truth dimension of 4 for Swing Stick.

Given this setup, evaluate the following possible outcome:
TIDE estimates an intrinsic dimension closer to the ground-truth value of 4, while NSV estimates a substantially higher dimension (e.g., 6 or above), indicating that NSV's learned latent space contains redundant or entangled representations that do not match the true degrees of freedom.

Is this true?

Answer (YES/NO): NO